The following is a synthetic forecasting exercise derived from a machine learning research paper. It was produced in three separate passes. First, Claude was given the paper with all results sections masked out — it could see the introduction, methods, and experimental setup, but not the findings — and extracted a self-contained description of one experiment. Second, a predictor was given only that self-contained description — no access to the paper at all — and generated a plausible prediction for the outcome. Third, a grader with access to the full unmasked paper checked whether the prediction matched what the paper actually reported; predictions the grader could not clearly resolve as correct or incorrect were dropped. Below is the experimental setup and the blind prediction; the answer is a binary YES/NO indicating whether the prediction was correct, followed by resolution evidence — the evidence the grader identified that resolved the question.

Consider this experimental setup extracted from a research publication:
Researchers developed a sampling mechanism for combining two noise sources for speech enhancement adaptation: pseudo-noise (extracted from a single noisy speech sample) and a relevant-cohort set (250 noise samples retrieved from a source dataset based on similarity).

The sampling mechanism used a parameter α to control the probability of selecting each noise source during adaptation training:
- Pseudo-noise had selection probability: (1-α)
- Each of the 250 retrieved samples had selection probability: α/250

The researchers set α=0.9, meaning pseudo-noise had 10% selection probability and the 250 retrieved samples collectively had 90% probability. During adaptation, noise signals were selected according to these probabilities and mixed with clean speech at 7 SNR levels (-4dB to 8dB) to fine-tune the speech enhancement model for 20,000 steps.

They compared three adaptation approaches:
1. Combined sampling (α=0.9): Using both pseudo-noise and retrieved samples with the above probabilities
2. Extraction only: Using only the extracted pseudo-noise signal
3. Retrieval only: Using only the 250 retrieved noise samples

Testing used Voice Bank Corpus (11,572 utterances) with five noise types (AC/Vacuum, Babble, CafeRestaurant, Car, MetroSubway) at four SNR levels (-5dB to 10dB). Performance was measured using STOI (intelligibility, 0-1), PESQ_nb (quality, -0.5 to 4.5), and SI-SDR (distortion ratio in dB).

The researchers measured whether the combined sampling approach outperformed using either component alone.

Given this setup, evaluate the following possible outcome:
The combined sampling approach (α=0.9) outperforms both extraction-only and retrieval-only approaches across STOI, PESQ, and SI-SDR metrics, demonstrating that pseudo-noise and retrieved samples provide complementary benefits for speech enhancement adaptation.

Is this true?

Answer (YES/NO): NO